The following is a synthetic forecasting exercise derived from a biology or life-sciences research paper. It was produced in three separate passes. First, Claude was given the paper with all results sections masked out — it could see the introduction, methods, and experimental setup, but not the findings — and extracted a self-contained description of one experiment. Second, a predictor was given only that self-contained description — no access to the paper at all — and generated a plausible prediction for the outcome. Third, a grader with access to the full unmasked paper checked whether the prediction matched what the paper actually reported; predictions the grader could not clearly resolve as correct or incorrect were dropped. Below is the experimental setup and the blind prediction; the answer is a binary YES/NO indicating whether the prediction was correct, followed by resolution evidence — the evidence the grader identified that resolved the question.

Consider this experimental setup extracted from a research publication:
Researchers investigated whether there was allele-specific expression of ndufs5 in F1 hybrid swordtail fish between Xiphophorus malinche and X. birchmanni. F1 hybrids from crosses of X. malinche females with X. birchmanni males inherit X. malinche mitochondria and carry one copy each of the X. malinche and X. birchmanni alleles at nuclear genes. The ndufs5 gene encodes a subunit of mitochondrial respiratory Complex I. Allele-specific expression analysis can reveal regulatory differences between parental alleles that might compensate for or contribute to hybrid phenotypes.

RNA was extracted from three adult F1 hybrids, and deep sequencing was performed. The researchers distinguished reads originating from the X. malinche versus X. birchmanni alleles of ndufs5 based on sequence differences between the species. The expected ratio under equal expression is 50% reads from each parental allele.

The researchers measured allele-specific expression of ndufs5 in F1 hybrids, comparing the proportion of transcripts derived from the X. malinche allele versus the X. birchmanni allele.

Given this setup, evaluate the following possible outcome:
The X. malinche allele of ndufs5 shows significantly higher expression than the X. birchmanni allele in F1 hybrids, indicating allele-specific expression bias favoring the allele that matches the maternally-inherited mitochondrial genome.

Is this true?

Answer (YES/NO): NO